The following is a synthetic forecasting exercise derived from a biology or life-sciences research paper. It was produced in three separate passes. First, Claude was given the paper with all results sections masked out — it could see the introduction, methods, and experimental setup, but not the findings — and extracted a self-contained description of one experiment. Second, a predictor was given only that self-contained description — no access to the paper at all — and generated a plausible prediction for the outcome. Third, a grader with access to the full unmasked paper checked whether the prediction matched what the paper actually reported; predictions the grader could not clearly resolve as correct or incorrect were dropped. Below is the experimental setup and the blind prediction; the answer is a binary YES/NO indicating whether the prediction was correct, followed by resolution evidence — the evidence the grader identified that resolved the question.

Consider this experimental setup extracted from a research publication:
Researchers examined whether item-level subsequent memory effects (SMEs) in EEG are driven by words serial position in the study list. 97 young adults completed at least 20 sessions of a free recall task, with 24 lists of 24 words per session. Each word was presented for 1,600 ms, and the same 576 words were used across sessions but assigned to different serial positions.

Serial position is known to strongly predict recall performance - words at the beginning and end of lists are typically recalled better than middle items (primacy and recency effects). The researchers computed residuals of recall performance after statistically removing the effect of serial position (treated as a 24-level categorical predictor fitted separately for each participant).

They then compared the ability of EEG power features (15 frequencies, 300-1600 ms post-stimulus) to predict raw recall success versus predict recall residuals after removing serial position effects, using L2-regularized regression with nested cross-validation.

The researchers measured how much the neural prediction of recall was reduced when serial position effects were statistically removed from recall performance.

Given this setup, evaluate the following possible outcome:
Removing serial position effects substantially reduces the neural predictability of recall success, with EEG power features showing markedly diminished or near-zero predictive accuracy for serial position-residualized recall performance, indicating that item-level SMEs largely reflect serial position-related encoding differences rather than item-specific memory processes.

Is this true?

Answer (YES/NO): NO